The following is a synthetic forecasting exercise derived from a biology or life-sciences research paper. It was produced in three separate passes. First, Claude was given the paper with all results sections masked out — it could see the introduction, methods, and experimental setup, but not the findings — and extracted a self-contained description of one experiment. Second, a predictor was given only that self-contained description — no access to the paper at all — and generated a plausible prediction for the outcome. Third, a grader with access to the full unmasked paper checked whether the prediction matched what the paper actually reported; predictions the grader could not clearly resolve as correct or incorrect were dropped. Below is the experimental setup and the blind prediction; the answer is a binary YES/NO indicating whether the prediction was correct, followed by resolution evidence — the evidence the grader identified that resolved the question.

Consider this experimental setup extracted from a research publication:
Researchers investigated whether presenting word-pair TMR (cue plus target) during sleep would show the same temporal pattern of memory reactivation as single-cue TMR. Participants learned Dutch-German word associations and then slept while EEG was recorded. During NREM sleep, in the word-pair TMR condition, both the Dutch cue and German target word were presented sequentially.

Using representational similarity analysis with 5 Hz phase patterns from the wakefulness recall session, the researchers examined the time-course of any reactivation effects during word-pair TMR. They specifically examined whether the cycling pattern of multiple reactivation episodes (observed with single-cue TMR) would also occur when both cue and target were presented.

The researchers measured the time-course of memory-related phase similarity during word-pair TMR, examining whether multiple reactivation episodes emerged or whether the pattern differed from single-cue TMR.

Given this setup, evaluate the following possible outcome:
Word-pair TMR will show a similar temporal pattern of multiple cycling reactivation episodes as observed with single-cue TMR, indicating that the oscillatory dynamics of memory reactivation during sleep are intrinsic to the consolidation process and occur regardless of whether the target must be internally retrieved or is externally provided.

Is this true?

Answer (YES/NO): NO